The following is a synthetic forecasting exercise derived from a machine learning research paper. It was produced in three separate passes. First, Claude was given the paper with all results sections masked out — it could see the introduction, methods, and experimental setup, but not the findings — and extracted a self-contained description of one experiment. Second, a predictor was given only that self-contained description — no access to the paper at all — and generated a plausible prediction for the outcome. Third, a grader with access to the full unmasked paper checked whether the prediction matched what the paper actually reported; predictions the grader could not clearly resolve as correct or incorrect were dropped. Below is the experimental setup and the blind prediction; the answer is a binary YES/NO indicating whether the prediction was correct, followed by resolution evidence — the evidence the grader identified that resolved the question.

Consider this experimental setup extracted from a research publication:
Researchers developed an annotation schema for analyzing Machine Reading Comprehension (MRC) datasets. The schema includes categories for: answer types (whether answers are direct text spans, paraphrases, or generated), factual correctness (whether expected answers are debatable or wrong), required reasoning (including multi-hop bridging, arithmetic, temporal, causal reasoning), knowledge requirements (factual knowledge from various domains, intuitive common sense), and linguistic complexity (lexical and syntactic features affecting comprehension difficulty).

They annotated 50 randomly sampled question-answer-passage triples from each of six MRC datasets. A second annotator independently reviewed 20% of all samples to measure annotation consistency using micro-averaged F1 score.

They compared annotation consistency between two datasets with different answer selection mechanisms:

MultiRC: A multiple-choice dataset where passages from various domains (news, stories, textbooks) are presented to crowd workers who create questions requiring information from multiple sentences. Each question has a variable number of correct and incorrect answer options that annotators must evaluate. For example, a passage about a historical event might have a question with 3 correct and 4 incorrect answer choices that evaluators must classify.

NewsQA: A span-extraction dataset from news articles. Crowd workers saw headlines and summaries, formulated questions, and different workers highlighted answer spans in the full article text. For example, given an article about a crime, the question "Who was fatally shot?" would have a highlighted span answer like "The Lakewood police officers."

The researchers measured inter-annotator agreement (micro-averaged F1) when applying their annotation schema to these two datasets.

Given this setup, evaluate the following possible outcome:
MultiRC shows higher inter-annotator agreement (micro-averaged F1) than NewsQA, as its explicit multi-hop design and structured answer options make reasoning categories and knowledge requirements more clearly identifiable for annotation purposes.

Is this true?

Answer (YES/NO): NO